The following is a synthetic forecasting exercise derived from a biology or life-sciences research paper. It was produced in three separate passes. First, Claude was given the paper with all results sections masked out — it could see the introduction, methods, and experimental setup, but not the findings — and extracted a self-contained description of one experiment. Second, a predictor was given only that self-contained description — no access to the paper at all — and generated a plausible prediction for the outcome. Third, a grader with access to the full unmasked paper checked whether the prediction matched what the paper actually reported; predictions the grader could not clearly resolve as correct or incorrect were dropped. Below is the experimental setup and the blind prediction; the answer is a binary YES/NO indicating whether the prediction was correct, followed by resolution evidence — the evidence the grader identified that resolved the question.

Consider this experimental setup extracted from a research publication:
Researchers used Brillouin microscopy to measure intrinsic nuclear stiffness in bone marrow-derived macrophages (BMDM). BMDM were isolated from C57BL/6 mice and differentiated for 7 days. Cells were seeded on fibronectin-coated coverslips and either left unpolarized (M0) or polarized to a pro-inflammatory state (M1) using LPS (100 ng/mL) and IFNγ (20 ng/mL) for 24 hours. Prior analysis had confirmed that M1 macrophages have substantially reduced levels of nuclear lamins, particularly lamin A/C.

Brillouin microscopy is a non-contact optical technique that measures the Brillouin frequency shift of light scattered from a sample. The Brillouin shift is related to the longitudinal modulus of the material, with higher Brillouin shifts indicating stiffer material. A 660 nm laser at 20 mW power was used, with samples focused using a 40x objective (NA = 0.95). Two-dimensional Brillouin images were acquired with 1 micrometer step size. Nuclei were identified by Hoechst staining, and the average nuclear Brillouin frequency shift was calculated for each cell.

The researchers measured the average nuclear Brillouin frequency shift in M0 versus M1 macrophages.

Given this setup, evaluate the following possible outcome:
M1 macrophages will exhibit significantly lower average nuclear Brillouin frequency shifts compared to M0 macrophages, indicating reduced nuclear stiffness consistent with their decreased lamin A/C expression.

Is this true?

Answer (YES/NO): NO